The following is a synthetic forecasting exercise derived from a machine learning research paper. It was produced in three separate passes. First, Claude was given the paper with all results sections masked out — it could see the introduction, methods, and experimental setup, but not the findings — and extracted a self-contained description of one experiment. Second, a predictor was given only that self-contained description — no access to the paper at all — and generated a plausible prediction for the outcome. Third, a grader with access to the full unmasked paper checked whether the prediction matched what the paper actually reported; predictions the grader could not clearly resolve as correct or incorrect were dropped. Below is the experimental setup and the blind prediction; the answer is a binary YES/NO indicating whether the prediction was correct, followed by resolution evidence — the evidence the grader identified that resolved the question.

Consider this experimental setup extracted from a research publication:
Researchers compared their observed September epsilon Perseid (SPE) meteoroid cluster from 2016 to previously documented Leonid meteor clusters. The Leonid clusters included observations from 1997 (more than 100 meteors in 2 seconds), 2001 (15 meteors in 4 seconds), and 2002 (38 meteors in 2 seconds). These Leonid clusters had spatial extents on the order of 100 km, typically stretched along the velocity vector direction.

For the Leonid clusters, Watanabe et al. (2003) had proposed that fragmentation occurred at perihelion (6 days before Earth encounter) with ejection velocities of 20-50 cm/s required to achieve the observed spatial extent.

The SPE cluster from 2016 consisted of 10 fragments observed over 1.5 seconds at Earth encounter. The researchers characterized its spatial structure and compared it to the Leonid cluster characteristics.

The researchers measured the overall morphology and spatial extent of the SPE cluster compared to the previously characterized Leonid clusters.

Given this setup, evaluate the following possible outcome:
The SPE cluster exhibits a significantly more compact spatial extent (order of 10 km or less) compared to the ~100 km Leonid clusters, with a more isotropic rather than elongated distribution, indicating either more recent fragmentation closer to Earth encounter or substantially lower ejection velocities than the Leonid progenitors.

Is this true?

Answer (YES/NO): NO